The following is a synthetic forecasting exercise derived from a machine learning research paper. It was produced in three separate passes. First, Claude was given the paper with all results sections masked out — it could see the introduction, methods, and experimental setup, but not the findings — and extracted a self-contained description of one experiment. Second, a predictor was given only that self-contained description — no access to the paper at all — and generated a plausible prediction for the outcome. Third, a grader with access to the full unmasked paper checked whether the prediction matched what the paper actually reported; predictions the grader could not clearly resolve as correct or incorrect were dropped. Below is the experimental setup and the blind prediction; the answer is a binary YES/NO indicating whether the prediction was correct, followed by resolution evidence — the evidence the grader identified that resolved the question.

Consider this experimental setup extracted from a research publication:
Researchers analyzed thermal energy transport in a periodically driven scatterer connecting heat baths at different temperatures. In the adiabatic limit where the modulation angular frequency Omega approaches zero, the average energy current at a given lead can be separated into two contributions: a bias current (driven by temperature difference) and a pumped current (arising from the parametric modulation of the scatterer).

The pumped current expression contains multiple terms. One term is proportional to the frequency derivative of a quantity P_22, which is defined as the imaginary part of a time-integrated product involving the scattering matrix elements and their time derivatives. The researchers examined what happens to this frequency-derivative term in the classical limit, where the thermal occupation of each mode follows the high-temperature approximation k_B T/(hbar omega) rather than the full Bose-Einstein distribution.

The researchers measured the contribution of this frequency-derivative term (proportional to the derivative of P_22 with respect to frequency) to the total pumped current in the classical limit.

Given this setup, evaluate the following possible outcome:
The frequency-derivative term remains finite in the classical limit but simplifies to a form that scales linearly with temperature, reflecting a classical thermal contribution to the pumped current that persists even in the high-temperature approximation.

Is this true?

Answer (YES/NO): NO